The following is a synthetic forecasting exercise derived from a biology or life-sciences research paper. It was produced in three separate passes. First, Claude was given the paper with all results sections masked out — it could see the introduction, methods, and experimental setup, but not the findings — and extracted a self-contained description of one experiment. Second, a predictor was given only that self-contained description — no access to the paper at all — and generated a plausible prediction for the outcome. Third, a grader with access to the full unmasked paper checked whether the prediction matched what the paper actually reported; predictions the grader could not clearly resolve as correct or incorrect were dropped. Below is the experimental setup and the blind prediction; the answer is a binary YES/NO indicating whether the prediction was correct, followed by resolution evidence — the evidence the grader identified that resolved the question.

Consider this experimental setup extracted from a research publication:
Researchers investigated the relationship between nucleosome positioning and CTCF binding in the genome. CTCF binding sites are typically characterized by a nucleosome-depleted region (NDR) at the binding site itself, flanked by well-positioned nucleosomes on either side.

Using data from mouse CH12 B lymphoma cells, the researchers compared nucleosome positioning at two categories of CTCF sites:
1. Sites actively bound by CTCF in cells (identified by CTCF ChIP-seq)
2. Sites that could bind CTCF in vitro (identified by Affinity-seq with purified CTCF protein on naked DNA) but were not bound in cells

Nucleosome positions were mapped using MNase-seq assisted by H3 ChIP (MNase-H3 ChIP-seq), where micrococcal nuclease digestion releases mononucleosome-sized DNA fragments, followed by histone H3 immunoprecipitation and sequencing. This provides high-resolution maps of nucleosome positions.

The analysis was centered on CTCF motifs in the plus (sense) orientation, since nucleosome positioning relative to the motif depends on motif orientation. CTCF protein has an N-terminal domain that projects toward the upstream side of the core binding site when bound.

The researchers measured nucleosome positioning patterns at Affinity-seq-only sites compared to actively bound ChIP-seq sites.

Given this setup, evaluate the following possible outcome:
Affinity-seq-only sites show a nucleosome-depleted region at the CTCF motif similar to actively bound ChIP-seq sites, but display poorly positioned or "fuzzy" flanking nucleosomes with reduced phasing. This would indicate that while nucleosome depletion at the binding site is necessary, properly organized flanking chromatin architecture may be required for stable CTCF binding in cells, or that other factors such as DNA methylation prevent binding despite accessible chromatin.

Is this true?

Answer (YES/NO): NO